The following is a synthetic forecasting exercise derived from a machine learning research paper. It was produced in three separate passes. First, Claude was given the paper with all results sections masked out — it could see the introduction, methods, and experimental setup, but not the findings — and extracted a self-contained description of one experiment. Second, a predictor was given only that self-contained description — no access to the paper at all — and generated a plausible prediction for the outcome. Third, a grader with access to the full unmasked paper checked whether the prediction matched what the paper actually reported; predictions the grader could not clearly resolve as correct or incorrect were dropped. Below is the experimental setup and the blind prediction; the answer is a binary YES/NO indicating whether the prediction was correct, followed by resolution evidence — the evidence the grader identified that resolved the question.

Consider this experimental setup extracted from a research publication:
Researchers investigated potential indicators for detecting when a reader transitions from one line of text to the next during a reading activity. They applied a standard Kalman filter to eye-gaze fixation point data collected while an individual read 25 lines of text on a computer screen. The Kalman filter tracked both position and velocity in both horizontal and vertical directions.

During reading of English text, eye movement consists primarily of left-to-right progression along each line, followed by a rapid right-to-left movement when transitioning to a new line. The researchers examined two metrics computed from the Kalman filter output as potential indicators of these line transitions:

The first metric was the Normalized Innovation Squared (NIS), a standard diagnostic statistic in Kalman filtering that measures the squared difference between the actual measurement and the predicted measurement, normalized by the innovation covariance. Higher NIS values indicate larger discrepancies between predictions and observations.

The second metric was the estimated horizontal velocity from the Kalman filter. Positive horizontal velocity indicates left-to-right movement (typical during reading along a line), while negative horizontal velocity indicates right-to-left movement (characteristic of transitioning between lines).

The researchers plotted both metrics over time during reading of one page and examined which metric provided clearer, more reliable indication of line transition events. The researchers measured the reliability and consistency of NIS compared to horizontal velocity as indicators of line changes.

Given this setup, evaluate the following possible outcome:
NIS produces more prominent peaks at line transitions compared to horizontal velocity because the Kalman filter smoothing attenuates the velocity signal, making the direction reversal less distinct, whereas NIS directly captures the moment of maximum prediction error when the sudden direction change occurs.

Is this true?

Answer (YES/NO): NO